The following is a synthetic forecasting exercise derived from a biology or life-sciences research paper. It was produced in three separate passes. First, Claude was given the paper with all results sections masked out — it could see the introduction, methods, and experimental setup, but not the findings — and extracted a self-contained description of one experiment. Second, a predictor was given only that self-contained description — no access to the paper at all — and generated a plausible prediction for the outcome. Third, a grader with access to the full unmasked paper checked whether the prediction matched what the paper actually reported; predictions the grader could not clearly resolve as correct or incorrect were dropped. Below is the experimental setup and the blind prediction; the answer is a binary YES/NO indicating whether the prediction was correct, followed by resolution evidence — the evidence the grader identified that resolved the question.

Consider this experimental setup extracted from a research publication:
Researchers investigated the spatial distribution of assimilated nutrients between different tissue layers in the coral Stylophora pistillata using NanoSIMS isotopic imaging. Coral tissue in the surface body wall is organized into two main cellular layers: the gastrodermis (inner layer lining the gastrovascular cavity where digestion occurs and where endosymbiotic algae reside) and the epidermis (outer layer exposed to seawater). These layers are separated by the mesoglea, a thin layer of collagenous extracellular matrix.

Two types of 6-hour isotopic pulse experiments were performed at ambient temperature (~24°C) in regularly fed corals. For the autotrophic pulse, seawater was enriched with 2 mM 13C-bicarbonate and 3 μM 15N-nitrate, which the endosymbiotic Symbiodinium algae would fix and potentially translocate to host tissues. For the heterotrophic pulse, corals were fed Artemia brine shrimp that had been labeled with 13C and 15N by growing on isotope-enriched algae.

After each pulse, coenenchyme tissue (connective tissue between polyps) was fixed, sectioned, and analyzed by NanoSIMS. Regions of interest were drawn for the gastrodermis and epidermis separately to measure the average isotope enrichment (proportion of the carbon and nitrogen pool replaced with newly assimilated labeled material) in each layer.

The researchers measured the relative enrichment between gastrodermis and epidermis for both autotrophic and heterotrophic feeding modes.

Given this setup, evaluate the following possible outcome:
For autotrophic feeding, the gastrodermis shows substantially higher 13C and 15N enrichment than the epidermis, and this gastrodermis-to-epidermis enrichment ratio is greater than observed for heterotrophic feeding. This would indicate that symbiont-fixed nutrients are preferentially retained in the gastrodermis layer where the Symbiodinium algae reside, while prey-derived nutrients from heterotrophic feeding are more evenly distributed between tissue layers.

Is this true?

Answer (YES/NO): YES